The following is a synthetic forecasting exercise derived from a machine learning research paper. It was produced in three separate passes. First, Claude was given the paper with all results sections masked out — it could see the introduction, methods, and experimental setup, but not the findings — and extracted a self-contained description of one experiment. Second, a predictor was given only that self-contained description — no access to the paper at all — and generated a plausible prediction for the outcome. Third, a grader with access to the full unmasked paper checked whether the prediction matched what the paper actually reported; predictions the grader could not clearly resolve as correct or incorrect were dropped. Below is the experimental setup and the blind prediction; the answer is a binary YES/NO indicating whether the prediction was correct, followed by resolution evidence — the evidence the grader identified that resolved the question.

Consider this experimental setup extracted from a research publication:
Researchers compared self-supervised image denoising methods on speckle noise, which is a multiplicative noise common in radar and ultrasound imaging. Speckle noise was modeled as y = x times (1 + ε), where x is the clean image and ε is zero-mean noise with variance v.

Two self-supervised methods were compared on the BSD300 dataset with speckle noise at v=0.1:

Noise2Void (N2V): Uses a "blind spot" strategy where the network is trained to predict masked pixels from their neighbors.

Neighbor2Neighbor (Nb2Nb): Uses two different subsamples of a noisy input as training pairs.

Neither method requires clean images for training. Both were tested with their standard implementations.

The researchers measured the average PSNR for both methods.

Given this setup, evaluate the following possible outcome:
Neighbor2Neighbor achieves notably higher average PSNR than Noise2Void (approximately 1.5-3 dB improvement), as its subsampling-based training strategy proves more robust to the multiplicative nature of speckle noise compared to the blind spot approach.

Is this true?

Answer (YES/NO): NO